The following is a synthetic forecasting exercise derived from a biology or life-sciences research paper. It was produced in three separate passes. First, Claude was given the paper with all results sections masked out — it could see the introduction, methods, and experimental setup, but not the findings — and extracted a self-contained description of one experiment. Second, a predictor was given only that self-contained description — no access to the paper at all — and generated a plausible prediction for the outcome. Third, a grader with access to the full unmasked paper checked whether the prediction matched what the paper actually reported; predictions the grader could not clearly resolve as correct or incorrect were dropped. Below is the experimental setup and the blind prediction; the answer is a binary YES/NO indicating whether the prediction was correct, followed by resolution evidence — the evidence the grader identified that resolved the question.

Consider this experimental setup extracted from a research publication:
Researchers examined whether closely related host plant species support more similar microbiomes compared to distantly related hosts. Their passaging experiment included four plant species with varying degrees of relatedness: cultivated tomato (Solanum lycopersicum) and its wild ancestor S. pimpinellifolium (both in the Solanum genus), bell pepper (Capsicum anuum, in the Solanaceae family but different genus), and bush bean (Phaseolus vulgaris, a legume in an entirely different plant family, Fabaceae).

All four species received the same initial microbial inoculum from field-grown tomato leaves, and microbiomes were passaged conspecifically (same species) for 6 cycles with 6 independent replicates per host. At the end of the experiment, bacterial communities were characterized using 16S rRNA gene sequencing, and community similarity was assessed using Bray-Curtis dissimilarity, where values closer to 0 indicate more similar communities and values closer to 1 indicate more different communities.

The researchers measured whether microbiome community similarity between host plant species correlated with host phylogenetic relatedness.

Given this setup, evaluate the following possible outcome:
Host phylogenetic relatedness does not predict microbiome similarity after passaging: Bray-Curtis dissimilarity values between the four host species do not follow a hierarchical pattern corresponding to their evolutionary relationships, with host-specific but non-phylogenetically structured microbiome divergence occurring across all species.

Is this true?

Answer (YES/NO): NO